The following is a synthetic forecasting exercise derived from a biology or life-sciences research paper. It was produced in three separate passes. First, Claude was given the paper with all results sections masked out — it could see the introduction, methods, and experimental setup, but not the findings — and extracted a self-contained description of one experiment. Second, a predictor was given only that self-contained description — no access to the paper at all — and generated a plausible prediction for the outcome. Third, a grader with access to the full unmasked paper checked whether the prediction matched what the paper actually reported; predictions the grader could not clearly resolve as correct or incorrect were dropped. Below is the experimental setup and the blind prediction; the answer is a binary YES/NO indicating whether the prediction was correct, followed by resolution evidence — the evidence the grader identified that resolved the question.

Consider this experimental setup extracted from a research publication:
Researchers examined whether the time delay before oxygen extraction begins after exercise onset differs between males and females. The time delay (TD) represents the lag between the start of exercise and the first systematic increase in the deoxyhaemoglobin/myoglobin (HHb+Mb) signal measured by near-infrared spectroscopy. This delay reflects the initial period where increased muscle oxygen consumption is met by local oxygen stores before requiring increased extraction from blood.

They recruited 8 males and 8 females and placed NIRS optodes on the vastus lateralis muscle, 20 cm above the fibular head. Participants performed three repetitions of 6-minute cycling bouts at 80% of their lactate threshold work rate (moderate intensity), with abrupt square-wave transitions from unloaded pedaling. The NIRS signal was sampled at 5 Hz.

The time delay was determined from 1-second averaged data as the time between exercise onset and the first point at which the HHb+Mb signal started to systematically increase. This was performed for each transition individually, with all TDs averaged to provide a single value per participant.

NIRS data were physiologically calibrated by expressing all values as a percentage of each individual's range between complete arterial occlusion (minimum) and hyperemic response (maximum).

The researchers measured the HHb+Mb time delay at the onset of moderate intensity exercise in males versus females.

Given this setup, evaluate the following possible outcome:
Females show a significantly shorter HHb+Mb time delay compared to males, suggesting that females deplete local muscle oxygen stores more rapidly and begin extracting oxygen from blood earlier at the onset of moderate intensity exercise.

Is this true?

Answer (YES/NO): NO